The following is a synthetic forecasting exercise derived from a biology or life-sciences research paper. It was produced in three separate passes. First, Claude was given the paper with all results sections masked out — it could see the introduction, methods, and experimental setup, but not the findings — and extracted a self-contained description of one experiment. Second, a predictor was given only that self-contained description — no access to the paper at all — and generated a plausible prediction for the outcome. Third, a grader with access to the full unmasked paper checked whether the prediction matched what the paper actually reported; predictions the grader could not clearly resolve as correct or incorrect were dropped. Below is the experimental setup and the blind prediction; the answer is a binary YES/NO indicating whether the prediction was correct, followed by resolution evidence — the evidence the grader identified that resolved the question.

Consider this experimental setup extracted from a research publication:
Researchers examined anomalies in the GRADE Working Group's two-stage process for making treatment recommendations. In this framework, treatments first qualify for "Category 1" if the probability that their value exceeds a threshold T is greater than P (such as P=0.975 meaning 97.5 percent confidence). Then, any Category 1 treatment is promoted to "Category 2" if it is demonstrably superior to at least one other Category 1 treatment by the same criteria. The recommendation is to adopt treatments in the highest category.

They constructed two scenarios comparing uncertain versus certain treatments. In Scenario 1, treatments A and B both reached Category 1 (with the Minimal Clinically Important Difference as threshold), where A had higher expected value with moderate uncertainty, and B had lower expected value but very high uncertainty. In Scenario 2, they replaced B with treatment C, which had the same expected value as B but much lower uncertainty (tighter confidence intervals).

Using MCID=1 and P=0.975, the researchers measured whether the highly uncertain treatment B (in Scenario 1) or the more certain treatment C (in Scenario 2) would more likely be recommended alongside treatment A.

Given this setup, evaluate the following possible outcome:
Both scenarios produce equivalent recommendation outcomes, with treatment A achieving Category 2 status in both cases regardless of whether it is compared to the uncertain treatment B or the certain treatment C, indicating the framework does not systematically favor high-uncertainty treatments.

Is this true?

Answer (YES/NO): NO